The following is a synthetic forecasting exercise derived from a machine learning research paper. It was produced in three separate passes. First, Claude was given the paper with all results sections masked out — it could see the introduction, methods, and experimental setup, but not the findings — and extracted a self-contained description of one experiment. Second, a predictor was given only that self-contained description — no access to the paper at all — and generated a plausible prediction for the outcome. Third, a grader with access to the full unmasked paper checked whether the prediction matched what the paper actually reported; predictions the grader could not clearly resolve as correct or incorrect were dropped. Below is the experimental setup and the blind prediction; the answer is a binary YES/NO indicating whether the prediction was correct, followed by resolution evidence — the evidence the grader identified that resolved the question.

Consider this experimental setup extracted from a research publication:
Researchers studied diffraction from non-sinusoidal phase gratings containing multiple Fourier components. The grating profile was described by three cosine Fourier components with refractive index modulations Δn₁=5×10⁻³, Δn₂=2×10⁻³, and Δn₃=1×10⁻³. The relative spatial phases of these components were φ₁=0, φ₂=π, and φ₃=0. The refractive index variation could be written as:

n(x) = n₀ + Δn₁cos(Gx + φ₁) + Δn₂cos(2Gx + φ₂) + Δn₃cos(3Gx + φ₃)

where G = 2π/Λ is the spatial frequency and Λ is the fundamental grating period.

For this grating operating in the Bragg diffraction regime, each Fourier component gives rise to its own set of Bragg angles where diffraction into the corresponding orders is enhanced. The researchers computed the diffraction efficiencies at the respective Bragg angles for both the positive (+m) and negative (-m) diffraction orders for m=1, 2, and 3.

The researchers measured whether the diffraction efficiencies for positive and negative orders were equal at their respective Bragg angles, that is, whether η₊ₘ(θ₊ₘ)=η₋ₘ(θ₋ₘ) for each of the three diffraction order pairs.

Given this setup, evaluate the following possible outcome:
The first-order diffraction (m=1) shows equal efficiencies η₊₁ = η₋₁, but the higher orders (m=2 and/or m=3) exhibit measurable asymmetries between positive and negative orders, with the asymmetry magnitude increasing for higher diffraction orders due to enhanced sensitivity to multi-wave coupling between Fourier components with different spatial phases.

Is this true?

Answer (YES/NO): NO